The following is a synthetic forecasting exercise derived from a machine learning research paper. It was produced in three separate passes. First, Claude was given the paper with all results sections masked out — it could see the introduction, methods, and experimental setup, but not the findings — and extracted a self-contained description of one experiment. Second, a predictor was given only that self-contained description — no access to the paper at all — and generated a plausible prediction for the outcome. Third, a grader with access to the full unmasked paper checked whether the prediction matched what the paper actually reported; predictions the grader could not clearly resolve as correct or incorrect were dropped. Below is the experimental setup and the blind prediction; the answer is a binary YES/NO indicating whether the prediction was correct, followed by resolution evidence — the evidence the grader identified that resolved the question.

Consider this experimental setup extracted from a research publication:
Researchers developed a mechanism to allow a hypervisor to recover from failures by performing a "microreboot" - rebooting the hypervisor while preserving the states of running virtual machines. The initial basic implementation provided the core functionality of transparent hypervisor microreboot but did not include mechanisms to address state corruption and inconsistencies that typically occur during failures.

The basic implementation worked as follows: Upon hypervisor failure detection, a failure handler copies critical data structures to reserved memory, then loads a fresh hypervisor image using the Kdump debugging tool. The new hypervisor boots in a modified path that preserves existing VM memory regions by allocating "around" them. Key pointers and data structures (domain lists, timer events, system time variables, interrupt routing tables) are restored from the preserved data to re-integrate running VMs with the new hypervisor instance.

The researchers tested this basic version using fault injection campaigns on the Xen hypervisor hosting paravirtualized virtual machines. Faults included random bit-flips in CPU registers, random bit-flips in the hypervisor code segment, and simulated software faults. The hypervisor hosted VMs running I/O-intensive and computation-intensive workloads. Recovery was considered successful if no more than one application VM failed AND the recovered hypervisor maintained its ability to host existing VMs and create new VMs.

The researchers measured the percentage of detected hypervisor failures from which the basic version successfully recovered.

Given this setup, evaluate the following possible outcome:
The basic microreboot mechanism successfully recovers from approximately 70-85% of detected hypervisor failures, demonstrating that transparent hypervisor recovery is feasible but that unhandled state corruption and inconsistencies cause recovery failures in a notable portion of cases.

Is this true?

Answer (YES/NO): NO